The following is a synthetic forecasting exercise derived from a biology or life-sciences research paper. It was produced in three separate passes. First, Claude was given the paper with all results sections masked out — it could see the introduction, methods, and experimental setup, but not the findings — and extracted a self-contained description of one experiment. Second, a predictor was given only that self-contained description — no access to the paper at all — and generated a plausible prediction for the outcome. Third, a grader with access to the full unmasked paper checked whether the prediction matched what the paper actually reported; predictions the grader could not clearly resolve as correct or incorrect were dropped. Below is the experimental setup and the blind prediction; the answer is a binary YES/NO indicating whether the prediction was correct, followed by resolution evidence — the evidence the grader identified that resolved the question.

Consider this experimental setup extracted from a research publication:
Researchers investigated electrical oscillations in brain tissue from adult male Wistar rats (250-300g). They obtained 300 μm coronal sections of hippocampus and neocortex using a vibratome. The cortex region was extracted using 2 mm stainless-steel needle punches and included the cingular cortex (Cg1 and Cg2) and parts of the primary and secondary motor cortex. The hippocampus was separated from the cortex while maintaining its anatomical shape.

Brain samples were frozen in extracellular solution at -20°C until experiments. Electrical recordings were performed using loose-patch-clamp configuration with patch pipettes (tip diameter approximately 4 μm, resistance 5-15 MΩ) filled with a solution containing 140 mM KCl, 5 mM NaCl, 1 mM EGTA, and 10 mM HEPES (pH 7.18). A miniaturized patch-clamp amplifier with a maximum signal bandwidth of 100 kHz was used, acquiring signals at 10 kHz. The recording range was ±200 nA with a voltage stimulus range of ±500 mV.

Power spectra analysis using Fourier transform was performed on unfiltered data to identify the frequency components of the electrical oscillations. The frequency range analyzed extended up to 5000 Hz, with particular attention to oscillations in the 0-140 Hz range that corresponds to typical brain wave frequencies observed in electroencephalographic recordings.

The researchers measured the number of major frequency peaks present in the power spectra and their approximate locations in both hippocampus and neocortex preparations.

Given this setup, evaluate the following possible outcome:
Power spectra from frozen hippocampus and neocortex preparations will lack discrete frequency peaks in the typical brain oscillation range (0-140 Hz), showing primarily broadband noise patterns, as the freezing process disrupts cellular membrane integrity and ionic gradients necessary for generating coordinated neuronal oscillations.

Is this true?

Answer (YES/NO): NO